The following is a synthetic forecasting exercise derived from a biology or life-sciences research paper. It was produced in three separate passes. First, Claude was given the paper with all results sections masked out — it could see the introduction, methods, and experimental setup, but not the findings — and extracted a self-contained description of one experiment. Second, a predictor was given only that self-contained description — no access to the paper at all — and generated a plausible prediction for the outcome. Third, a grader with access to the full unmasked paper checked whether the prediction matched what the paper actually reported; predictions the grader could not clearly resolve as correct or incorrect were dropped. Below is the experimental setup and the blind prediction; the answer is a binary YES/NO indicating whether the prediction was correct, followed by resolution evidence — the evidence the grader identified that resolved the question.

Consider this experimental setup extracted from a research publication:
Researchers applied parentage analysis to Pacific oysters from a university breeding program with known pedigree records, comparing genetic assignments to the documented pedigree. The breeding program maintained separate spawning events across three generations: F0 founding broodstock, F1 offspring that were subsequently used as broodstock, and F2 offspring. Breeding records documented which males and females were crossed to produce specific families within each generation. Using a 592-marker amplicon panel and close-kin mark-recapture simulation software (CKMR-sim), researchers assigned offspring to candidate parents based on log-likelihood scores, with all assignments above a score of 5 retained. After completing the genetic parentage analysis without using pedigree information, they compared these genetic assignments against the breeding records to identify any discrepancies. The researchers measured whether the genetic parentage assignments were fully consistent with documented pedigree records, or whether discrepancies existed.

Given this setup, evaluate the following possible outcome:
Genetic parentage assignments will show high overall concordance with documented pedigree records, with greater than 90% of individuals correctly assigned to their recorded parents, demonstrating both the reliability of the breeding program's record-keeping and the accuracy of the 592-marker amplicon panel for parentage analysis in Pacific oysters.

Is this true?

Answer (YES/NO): NO